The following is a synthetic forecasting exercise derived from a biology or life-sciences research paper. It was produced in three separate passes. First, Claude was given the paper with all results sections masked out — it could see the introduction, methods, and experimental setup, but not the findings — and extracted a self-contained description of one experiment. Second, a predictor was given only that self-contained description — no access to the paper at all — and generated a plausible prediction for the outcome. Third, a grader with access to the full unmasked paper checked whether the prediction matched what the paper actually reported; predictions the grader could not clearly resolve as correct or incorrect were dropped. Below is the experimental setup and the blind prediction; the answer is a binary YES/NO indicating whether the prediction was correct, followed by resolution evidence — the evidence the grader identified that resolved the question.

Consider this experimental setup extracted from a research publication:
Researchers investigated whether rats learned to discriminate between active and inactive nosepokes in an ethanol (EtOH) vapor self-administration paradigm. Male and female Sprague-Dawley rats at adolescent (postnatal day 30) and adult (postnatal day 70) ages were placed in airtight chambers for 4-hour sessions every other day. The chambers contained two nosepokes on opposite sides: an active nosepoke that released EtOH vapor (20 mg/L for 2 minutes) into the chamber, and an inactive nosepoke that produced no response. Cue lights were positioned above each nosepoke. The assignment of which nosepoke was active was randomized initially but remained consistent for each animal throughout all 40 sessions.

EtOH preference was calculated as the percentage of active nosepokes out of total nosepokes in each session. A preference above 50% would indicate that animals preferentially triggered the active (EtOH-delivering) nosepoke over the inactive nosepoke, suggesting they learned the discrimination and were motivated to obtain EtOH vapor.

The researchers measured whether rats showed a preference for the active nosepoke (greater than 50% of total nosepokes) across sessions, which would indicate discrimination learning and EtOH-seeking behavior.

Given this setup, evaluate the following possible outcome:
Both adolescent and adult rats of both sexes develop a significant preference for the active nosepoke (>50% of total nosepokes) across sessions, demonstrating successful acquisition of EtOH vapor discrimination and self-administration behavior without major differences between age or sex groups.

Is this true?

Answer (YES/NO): NO